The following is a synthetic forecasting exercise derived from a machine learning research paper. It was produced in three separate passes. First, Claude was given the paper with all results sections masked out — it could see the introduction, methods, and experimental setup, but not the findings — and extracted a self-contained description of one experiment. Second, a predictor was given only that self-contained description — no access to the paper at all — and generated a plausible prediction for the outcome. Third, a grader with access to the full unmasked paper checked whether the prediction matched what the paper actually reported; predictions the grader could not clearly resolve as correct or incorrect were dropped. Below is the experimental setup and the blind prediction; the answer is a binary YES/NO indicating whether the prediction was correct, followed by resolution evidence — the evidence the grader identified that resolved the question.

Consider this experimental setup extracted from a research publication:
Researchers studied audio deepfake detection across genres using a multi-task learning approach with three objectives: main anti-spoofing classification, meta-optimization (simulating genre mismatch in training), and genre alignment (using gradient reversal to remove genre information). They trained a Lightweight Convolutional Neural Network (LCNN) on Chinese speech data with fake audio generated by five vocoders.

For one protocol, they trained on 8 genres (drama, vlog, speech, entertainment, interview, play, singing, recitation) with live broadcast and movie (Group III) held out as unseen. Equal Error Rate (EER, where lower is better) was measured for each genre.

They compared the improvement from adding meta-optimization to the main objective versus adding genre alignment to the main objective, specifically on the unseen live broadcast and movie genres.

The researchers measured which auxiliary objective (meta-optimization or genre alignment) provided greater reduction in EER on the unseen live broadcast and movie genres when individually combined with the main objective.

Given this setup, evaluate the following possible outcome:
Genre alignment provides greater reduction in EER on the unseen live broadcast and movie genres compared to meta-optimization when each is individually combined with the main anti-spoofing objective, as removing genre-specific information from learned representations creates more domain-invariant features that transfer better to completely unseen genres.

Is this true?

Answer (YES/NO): NO